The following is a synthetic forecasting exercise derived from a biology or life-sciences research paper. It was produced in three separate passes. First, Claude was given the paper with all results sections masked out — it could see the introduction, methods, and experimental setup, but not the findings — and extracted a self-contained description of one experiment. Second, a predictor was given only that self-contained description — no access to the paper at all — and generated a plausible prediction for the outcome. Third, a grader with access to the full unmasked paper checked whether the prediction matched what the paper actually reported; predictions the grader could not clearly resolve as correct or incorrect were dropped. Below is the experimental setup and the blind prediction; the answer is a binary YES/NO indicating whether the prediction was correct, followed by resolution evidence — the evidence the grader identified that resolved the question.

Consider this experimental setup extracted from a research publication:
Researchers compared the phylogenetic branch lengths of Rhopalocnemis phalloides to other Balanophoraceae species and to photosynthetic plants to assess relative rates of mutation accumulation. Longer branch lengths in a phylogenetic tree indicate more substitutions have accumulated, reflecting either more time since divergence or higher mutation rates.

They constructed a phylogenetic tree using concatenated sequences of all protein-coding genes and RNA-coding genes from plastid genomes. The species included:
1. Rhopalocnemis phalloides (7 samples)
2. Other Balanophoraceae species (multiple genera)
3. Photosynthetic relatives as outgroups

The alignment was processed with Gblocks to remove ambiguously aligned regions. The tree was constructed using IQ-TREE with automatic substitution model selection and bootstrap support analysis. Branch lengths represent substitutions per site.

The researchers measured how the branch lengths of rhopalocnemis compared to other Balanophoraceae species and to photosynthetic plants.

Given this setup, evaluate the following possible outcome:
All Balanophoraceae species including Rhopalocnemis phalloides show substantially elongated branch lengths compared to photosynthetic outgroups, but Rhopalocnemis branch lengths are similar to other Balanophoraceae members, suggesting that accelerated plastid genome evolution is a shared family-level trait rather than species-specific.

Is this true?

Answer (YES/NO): NO